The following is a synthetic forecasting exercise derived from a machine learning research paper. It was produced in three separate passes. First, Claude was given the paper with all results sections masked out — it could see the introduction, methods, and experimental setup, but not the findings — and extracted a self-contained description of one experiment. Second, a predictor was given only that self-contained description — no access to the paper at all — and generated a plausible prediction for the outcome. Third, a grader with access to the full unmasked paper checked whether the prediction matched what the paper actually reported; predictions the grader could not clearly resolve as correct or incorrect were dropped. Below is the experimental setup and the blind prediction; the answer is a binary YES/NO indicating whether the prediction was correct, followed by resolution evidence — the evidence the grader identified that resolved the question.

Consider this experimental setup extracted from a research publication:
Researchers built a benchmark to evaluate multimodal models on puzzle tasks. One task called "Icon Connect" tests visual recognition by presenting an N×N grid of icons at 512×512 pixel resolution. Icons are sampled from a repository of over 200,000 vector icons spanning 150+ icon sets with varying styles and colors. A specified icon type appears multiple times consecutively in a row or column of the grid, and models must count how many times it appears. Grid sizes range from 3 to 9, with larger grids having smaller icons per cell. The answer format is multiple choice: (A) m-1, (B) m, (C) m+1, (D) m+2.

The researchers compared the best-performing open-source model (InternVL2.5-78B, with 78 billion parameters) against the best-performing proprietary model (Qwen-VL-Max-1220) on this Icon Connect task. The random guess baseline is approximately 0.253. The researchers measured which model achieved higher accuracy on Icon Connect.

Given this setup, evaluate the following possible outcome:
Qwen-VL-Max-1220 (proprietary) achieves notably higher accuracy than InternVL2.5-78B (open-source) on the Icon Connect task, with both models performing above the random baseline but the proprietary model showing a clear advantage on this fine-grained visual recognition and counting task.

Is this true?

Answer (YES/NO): NO